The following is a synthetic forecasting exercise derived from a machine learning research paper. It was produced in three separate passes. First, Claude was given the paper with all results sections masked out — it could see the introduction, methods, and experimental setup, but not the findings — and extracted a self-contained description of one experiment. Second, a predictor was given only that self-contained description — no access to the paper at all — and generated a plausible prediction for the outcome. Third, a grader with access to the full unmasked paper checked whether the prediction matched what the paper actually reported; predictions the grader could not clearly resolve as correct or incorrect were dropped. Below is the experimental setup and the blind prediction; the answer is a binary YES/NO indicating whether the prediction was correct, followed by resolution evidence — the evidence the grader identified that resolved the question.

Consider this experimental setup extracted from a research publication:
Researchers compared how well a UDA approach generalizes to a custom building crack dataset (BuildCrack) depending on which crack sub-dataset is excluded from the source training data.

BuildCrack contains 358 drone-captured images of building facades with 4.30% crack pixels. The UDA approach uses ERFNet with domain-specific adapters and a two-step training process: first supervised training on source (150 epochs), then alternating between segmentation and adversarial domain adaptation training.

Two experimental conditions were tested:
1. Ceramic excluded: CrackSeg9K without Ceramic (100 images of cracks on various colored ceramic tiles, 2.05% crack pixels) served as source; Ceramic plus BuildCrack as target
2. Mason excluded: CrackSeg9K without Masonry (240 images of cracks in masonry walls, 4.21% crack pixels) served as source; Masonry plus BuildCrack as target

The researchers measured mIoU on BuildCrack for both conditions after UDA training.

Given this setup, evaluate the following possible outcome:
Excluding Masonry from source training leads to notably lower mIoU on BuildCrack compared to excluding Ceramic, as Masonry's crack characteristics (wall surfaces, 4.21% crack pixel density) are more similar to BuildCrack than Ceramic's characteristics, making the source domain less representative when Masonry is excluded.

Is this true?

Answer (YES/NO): YES